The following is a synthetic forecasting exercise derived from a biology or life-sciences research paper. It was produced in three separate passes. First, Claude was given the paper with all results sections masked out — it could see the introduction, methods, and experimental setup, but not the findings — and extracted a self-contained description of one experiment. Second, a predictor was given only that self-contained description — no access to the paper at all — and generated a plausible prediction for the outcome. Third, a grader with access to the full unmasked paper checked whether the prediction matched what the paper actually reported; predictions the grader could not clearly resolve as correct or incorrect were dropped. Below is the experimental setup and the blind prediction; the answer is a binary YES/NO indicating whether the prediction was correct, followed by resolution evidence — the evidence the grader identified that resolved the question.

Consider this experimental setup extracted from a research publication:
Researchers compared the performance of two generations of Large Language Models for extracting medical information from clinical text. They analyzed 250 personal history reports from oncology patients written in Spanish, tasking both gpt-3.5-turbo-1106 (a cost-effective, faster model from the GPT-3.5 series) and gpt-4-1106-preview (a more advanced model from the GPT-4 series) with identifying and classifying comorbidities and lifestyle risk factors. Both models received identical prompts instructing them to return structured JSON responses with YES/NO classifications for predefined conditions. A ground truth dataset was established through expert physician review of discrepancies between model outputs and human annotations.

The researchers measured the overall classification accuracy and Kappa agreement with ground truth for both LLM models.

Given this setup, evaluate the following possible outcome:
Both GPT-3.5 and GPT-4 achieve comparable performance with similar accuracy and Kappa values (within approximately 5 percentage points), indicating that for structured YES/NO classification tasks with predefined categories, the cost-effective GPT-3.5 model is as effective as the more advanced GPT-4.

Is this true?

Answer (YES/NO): NO